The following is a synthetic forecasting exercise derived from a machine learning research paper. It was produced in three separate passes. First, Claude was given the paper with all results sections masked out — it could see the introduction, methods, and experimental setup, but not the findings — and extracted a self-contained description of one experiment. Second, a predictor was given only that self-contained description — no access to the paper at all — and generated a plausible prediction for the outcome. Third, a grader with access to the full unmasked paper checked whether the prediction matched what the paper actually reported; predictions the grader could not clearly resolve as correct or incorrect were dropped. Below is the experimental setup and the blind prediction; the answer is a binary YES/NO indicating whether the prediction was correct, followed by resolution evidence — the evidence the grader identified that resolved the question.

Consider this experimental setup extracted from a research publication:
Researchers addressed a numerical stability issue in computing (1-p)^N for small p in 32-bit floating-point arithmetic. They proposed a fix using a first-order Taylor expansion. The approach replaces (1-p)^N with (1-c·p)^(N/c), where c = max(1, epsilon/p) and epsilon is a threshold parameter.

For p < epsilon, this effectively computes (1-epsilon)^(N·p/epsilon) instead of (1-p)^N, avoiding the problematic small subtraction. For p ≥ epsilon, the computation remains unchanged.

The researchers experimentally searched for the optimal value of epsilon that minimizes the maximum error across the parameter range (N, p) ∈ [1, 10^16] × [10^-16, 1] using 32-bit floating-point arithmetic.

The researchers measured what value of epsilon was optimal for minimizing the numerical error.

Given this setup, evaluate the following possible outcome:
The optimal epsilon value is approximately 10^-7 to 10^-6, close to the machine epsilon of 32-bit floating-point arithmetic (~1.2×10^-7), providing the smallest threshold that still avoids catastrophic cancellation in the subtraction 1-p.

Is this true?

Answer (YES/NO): NO